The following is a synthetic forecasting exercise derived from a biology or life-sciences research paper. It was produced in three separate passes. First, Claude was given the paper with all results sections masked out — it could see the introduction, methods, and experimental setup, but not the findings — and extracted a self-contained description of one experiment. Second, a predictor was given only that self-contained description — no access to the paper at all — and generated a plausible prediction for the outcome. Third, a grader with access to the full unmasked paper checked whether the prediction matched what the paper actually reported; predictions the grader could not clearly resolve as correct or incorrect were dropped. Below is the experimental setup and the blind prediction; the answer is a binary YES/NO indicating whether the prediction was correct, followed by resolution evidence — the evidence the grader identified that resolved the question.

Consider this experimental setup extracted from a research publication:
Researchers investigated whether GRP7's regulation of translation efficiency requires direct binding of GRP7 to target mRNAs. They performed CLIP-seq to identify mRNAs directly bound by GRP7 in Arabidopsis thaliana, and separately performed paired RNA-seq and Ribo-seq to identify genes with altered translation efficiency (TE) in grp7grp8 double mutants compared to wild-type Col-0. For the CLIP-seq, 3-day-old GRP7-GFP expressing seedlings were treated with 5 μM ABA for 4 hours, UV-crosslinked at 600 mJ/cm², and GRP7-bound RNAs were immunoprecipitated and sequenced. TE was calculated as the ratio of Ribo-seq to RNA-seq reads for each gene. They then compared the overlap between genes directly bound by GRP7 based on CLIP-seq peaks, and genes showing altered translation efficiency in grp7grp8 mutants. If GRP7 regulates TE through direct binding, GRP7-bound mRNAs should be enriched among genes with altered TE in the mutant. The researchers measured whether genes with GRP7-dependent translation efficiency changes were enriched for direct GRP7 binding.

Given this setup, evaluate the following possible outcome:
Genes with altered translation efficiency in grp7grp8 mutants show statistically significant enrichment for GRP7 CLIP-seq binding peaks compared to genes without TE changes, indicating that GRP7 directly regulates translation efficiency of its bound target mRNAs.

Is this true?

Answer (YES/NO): NO